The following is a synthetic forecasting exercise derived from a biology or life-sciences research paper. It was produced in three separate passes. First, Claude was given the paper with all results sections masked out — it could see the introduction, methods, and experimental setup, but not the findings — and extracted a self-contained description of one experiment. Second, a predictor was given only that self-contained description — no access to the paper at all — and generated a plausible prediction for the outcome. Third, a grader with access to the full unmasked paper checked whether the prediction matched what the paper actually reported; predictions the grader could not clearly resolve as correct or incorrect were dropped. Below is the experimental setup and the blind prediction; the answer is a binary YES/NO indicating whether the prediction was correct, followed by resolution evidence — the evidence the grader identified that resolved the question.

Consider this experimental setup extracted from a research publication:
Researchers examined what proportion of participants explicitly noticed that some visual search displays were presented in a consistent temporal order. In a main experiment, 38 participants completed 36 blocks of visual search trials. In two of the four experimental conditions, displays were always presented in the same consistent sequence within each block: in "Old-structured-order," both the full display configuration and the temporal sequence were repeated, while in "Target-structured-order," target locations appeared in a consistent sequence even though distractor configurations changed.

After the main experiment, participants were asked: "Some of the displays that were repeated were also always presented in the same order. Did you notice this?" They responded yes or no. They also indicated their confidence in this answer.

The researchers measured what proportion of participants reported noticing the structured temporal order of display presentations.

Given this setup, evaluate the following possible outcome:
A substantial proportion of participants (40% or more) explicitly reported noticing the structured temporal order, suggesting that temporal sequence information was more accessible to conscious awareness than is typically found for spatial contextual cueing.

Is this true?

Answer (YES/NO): NO